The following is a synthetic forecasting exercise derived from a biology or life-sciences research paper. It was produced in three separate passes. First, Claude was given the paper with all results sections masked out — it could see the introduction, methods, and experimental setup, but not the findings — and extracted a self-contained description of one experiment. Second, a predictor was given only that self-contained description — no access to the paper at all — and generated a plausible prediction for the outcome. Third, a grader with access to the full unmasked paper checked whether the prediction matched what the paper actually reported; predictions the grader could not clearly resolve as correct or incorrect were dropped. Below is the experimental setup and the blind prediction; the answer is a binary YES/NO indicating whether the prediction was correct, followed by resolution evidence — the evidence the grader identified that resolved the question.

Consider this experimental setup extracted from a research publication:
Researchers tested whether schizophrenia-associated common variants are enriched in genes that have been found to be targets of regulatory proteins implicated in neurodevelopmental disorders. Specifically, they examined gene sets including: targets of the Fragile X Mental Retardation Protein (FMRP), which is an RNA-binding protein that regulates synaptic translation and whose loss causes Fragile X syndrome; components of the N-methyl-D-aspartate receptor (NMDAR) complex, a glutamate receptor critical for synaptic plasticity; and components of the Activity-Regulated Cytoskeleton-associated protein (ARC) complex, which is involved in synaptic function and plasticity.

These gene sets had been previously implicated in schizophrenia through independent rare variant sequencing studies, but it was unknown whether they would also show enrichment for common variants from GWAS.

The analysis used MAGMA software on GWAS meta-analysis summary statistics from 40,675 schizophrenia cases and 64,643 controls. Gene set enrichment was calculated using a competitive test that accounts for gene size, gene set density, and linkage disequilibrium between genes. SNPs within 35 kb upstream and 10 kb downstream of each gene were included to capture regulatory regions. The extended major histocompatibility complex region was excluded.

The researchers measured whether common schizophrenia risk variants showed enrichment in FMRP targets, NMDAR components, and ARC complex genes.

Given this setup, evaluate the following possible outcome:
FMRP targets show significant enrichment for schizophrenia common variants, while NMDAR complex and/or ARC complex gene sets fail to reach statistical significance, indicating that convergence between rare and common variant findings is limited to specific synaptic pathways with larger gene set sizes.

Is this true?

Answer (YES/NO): YES